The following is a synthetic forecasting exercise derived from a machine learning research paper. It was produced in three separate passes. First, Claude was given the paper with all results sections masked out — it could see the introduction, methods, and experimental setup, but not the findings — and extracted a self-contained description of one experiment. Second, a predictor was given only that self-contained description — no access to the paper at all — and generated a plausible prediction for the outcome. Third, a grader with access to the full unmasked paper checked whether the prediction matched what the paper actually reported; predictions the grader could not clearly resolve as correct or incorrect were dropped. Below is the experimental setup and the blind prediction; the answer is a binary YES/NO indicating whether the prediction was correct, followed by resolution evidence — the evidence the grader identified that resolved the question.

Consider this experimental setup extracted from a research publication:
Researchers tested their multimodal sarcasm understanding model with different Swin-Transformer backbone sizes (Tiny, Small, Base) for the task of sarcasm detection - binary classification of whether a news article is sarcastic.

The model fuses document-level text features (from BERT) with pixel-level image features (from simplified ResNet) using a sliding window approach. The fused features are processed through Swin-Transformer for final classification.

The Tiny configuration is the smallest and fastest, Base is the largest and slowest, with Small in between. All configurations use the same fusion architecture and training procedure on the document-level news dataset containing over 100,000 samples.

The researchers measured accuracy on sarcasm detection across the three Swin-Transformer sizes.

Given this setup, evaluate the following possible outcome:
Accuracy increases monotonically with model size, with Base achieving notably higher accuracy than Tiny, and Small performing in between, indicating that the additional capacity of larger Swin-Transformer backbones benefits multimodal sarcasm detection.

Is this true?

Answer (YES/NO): YES